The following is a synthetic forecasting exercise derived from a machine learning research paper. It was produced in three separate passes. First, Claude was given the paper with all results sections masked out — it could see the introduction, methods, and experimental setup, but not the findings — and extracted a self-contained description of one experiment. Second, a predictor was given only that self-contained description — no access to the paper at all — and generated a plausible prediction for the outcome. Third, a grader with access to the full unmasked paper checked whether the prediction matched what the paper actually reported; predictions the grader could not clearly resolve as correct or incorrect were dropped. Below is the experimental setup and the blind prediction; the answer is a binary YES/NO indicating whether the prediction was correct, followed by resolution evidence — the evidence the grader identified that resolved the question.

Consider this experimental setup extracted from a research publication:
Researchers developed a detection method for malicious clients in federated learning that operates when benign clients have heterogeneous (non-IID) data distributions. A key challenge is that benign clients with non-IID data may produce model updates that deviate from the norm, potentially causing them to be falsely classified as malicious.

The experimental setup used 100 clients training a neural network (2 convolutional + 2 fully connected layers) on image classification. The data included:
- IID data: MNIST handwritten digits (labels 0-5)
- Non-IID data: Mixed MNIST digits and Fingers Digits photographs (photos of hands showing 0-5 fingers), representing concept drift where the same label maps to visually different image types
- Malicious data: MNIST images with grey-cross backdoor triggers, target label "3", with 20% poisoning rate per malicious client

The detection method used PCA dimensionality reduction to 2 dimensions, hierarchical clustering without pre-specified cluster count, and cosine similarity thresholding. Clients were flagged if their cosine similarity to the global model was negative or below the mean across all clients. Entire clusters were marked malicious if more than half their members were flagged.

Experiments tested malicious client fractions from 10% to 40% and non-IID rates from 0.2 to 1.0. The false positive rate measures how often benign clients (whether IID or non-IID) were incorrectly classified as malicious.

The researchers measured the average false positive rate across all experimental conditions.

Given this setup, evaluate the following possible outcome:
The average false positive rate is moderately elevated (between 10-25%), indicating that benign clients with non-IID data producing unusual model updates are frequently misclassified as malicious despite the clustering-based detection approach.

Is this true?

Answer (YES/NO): NO